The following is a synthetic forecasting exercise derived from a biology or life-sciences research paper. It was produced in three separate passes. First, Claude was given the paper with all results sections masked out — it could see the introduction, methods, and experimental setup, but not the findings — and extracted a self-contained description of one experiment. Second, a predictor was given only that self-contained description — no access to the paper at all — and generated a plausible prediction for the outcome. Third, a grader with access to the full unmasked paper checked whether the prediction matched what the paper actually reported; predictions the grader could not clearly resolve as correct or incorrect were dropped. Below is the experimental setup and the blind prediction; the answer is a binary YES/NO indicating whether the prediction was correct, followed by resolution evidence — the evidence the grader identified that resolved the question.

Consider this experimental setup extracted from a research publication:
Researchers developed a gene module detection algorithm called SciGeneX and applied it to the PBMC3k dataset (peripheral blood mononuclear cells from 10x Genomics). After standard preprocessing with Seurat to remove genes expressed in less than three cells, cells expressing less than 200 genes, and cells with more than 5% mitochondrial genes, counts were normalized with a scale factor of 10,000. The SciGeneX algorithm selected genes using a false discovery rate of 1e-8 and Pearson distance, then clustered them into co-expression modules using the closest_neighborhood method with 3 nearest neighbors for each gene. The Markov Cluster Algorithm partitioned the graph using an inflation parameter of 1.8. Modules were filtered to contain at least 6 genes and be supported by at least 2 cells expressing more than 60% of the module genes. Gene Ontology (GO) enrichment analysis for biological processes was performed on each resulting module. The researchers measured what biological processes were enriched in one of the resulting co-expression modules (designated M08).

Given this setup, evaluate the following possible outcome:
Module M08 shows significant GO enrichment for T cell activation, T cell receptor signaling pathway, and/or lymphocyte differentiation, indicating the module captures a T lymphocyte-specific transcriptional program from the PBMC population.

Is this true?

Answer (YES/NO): NO